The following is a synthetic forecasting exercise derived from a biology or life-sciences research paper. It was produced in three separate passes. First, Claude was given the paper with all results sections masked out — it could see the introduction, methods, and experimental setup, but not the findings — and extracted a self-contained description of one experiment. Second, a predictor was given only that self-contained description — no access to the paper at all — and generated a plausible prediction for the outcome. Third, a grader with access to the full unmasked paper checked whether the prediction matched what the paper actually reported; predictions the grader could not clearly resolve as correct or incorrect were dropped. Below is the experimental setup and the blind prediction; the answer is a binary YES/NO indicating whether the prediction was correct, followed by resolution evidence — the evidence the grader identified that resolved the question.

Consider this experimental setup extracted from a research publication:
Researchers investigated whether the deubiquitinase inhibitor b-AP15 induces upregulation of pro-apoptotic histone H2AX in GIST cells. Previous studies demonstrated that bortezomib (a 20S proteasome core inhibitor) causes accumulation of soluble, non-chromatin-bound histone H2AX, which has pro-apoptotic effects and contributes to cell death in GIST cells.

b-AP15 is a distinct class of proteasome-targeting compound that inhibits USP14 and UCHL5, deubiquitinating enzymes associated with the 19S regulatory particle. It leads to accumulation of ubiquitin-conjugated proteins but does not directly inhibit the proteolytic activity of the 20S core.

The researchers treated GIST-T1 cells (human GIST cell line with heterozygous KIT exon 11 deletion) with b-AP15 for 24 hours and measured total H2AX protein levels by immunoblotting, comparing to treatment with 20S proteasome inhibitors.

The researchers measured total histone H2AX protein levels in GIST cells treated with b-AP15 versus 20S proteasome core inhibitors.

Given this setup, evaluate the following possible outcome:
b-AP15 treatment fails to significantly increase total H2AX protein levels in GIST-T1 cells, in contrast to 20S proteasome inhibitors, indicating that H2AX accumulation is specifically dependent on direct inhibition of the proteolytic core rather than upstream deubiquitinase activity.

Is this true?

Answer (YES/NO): NO